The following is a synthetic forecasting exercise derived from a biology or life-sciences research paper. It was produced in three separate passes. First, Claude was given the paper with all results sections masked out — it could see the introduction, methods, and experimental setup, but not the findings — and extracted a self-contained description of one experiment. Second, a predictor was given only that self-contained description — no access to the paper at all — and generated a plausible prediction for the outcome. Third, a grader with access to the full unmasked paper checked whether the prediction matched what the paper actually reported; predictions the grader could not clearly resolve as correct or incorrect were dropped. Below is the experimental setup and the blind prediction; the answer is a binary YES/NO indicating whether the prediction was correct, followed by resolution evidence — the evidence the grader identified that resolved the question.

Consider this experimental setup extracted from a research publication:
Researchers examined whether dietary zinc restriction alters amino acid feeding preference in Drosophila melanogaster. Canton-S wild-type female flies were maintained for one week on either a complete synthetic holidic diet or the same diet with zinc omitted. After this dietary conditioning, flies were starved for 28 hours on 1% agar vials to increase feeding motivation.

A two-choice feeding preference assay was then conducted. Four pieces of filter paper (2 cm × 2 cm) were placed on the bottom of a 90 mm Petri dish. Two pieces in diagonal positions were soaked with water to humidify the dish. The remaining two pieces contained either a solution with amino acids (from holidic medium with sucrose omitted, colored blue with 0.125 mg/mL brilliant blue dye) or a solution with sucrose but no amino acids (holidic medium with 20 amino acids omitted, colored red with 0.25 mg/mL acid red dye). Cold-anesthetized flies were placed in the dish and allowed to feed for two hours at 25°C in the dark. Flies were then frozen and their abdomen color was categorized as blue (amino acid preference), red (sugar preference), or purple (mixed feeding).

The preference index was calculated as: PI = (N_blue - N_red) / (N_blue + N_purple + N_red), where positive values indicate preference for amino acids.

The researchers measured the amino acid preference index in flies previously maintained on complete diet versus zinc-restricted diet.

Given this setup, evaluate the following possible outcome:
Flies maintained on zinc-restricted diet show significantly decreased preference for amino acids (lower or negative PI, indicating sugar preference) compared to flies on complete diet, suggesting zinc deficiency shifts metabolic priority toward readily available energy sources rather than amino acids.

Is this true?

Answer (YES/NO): NO